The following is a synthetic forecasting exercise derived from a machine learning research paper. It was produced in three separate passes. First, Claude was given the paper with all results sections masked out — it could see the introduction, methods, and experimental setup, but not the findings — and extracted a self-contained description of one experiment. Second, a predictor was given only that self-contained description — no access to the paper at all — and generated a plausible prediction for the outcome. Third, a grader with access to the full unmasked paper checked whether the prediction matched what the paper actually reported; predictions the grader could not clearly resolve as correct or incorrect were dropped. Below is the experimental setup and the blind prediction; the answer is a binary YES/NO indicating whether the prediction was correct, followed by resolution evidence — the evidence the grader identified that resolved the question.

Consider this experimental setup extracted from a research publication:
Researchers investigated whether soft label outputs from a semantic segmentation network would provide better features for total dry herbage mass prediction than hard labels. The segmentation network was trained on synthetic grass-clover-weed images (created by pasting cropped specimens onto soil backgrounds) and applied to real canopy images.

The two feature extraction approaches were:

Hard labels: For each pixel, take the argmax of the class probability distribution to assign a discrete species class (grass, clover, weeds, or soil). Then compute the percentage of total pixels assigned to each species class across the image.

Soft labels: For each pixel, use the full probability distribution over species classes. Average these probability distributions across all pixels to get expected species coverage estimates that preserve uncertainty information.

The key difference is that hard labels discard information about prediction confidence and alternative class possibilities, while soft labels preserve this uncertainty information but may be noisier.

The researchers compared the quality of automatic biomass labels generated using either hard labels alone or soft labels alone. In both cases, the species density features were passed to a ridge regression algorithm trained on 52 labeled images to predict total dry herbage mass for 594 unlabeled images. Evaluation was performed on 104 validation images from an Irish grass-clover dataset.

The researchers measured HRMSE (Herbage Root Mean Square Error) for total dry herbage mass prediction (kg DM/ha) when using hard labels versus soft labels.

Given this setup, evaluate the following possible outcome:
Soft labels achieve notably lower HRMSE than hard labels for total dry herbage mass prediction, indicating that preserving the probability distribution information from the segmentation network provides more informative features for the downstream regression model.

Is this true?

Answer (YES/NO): YES